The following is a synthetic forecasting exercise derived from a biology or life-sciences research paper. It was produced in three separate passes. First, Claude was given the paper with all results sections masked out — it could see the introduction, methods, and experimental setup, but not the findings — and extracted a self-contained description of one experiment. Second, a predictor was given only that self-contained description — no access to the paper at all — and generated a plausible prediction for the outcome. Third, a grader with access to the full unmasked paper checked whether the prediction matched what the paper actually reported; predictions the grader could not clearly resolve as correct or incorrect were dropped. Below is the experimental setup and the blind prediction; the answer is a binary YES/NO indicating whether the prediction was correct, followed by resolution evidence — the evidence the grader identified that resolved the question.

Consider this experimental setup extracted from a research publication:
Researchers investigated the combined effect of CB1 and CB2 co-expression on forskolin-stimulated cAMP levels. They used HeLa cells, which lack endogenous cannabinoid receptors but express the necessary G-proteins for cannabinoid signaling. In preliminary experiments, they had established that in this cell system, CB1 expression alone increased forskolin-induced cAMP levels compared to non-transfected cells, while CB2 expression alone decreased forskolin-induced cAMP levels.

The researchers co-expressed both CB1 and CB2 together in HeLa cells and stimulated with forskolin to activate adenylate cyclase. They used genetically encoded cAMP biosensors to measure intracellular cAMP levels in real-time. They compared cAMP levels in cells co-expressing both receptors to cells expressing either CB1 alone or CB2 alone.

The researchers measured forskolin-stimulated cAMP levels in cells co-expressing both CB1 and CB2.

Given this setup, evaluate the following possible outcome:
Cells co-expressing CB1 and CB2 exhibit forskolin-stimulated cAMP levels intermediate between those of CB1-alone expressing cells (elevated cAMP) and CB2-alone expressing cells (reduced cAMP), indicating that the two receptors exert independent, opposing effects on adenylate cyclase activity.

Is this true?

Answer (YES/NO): YES